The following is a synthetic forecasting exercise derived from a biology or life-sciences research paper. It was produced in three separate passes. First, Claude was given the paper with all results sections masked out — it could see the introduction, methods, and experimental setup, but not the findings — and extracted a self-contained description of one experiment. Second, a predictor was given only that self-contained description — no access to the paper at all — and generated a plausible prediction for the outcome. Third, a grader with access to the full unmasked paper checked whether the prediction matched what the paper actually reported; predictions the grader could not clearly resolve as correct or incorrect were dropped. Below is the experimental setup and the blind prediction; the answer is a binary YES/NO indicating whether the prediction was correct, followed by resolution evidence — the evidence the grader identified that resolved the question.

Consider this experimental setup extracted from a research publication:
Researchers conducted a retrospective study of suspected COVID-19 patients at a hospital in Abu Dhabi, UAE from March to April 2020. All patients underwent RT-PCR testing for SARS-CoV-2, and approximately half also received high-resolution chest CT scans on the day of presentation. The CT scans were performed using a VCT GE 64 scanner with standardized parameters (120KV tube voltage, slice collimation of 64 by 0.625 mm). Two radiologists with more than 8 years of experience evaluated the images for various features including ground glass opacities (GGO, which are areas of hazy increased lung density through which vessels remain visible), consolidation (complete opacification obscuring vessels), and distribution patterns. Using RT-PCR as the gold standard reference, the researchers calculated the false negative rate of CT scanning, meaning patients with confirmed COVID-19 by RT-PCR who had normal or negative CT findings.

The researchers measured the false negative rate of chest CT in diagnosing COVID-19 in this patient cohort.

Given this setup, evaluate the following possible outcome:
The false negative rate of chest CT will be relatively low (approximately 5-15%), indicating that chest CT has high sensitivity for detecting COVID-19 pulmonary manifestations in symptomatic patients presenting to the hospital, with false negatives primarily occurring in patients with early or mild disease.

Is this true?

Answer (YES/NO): NO